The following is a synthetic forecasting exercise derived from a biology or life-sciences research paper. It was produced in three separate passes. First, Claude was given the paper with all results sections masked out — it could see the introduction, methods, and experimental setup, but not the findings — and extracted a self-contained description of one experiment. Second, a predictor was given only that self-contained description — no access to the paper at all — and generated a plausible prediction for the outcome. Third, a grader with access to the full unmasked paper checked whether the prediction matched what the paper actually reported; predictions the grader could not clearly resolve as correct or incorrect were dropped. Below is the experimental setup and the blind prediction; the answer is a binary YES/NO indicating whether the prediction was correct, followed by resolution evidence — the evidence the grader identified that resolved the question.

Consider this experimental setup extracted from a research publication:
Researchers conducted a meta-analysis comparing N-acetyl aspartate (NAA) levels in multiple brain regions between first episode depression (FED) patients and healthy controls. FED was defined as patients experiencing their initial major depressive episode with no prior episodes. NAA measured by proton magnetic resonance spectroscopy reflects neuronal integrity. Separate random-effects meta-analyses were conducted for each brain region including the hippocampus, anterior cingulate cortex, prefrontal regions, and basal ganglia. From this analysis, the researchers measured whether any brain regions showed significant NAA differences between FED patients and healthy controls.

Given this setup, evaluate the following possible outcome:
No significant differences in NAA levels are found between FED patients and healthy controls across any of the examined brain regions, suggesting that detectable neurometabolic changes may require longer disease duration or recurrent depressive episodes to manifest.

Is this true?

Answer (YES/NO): NO